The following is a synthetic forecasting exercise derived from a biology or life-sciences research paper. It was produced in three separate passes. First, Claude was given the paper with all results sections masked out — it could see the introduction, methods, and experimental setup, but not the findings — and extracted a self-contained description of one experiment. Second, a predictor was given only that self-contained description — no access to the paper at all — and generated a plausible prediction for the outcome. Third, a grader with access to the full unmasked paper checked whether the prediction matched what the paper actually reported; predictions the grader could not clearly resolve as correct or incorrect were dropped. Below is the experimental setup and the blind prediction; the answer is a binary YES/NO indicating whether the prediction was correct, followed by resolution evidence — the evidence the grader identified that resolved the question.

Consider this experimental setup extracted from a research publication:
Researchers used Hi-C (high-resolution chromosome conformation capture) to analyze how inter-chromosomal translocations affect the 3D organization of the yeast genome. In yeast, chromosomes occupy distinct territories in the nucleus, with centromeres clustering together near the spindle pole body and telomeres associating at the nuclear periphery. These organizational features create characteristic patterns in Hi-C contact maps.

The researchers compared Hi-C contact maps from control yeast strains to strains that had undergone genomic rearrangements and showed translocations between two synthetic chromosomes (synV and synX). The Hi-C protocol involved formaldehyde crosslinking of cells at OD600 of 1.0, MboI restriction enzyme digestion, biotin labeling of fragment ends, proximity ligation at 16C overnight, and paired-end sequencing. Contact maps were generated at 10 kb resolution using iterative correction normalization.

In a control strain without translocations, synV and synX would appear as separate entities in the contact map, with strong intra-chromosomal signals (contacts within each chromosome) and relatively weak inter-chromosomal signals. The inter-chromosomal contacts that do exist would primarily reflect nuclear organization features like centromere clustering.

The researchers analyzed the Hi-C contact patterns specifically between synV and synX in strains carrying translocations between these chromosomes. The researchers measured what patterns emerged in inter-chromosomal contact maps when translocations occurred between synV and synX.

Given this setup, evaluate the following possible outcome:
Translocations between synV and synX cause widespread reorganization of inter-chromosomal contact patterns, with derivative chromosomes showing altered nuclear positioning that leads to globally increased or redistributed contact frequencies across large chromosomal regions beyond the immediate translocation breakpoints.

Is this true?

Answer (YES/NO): NO